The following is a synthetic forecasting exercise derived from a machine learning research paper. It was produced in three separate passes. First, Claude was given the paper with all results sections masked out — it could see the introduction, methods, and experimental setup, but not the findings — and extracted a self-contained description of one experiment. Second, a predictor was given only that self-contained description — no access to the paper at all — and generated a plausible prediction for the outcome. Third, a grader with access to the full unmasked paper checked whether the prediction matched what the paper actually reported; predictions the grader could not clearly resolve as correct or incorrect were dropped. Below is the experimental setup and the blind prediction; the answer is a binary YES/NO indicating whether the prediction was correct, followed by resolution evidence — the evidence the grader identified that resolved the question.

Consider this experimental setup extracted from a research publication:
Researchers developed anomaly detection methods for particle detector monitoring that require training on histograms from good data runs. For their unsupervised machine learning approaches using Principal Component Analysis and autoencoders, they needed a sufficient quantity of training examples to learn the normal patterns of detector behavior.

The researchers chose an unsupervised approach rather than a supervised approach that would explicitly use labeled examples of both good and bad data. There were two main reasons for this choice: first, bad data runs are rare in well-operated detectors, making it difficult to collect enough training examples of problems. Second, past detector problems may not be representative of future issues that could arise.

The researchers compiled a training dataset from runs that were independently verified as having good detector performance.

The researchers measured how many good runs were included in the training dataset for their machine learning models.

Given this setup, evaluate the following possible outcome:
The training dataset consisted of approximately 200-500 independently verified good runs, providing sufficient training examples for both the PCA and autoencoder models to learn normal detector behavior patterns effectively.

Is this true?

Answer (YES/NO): NO